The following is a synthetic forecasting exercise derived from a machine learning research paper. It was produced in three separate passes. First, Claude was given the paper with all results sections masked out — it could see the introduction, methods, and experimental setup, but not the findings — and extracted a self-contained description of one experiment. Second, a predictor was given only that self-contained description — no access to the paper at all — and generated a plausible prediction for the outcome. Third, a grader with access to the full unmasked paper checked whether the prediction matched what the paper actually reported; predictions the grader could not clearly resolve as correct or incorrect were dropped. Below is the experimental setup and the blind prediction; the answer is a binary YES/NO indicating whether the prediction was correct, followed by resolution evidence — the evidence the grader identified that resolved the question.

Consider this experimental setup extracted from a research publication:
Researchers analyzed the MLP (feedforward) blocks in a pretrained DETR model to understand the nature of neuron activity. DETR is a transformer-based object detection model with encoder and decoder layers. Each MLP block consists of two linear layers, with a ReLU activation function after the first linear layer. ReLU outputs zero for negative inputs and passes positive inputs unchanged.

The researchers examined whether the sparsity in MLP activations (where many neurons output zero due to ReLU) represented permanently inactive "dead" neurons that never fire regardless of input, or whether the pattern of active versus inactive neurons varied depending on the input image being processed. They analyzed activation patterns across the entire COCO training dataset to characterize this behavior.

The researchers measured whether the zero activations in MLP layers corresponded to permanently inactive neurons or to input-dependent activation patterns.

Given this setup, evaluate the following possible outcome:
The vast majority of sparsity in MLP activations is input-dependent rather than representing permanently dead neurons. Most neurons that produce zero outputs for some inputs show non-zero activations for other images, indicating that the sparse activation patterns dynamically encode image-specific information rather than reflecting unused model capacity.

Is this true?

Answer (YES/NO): YES